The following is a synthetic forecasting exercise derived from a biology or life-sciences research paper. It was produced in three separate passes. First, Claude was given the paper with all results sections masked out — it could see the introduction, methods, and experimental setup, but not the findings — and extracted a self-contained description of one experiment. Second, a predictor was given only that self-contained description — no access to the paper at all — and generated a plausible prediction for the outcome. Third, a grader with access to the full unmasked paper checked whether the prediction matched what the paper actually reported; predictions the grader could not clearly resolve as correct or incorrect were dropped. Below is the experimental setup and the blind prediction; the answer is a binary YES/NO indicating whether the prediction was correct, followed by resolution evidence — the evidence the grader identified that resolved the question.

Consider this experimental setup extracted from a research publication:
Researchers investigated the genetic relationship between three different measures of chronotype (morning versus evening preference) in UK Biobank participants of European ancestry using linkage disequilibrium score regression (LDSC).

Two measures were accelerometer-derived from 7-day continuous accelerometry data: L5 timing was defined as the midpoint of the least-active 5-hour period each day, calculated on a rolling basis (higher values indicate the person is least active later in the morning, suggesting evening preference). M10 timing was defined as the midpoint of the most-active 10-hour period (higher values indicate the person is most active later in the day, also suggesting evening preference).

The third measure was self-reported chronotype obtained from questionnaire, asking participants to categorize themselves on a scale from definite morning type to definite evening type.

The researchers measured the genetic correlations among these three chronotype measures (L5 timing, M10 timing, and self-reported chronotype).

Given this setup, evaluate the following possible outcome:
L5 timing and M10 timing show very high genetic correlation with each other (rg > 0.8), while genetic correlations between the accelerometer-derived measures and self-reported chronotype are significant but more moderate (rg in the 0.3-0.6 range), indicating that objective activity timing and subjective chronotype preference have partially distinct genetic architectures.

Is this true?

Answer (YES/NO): NO